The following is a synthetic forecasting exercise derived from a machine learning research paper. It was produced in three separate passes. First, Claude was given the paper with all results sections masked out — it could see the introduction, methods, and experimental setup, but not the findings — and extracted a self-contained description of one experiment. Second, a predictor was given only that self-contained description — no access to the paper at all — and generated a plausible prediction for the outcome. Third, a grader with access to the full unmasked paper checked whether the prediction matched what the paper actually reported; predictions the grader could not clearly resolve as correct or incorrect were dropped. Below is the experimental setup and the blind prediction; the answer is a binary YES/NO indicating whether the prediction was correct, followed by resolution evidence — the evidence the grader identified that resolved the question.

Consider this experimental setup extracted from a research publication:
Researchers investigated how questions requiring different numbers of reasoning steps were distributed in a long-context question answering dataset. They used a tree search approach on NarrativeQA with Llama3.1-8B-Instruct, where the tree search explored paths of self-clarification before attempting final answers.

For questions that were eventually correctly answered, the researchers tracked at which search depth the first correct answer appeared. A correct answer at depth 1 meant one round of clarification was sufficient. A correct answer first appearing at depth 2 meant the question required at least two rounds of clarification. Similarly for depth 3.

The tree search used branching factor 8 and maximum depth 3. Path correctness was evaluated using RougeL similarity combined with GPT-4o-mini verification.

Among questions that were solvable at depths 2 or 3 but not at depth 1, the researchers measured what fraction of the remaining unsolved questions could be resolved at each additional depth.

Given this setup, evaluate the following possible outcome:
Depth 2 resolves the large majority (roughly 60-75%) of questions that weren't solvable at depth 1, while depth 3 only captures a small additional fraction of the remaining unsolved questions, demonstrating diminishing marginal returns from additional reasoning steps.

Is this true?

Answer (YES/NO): NO